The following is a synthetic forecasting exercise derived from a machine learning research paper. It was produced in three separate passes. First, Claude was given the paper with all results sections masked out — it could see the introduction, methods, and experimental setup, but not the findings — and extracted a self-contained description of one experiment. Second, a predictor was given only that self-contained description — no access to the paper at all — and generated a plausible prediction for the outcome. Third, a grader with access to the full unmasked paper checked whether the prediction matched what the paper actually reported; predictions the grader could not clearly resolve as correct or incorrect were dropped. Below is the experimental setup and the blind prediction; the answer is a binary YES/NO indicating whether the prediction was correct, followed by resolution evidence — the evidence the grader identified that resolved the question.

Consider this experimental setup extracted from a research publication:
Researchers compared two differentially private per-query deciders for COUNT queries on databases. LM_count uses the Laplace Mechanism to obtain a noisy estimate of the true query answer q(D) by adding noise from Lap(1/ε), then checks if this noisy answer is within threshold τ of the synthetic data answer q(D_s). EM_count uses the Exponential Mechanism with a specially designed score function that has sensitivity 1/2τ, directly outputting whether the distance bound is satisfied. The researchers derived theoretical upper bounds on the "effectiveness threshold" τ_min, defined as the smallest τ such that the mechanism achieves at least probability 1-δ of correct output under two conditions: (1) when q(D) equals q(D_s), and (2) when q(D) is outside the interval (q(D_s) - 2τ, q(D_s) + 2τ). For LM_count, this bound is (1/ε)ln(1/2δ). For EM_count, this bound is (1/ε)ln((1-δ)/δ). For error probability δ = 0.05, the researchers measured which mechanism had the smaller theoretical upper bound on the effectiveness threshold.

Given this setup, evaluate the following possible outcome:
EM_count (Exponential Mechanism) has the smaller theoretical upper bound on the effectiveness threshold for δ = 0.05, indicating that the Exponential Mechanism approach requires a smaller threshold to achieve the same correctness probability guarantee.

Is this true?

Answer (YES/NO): NO